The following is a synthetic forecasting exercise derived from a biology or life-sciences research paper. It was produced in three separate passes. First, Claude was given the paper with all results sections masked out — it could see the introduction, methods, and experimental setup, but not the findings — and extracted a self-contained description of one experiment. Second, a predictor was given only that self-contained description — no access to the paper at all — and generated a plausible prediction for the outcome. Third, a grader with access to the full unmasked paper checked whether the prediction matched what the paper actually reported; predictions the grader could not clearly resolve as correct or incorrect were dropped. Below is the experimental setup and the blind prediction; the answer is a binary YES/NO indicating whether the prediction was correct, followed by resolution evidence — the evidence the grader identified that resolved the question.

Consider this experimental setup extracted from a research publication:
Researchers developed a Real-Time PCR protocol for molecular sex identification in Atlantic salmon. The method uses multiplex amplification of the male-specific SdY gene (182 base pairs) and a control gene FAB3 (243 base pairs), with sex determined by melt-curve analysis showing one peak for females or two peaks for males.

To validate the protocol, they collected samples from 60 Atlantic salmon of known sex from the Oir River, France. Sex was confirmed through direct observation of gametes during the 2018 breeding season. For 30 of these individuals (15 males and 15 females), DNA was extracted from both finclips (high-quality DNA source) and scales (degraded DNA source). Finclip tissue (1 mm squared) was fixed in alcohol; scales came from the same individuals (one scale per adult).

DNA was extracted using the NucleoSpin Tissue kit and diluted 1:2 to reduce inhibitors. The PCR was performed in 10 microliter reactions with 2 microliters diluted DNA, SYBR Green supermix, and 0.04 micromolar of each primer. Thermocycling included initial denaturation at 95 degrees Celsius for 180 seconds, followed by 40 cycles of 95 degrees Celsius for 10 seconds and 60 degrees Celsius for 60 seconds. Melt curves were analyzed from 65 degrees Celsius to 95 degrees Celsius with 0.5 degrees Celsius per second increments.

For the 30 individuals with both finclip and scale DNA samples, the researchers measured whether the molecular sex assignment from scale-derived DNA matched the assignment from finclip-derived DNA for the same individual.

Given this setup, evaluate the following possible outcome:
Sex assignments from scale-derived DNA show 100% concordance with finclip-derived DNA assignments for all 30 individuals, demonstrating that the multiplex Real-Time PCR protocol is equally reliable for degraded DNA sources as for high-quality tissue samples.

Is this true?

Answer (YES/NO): YES